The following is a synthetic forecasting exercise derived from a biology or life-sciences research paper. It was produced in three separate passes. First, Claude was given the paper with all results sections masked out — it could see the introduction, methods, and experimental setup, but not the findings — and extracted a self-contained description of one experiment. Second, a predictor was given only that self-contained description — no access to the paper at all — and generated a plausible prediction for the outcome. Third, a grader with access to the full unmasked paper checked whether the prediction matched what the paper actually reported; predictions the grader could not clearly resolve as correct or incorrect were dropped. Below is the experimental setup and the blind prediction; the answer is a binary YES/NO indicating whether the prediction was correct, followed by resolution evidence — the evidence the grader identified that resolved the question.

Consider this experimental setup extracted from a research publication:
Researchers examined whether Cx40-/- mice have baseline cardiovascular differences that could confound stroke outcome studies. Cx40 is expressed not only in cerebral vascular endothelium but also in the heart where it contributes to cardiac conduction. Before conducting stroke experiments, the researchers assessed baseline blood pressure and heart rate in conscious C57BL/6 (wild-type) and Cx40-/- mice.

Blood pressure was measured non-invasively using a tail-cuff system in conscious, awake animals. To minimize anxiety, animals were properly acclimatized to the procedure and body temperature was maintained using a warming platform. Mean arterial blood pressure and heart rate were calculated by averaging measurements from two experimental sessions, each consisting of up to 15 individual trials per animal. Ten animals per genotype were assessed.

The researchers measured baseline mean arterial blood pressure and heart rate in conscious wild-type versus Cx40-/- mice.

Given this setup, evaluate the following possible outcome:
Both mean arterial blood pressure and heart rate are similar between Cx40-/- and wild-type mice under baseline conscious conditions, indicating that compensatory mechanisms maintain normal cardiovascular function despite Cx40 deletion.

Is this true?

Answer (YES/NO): NO